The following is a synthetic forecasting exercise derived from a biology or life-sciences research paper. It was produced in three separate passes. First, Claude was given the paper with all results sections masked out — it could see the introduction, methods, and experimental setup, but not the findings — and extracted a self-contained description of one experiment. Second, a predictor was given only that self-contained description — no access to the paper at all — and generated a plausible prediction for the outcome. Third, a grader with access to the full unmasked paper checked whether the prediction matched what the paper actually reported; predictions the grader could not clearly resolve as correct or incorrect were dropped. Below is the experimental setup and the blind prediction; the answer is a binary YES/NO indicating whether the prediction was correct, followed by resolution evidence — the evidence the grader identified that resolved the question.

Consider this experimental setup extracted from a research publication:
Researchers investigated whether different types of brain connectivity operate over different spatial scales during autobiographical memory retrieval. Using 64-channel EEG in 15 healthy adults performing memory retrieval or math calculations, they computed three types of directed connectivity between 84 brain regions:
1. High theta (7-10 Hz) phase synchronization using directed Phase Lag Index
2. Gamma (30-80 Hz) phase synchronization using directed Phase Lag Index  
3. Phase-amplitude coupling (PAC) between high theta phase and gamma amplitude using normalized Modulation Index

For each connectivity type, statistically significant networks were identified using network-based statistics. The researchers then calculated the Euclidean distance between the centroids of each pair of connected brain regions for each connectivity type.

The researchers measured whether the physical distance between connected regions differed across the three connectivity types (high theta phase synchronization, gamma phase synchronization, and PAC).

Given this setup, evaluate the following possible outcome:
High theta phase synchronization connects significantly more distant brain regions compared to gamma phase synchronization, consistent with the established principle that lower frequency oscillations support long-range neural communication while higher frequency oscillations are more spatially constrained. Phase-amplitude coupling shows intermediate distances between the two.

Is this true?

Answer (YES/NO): NO